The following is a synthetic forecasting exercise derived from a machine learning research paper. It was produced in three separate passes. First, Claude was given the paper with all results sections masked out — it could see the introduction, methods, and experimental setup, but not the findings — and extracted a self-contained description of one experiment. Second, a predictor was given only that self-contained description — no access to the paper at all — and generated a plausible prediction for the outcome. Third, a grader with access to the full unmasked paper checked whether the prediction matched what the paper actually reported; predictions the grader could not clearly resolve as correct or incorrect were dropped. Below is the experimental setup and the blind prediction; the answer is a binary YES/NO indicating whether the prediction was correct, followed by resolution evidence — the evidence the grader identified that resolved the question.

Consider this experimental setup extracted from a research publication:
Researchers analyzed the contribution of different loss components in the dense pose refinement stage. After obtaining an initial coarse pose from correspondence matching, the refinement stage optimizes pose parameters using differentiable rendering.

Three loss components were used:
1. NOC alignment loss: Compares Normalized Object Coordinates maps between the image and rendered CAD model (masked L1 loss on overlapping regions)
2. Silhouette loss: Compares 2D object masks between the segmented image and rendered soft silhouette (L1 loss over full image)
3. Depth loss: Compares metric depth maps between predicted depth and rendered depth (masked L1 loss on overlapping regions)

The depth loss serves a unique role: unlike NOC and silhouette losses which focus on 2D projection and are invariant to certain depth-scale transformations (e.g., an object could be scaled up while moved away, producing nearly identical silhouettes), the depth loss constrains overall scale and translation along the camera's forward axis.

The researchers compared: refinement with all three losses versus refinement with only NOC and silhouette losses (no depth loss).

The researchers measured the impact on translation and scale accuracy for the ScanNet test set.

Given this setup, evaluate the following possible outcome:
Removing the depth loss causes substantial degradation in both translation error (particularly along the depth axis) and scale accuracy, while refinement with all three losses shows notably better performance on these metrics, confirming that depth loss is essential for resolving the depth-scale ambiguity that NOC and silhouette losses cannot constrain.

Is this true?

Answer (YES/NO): YES